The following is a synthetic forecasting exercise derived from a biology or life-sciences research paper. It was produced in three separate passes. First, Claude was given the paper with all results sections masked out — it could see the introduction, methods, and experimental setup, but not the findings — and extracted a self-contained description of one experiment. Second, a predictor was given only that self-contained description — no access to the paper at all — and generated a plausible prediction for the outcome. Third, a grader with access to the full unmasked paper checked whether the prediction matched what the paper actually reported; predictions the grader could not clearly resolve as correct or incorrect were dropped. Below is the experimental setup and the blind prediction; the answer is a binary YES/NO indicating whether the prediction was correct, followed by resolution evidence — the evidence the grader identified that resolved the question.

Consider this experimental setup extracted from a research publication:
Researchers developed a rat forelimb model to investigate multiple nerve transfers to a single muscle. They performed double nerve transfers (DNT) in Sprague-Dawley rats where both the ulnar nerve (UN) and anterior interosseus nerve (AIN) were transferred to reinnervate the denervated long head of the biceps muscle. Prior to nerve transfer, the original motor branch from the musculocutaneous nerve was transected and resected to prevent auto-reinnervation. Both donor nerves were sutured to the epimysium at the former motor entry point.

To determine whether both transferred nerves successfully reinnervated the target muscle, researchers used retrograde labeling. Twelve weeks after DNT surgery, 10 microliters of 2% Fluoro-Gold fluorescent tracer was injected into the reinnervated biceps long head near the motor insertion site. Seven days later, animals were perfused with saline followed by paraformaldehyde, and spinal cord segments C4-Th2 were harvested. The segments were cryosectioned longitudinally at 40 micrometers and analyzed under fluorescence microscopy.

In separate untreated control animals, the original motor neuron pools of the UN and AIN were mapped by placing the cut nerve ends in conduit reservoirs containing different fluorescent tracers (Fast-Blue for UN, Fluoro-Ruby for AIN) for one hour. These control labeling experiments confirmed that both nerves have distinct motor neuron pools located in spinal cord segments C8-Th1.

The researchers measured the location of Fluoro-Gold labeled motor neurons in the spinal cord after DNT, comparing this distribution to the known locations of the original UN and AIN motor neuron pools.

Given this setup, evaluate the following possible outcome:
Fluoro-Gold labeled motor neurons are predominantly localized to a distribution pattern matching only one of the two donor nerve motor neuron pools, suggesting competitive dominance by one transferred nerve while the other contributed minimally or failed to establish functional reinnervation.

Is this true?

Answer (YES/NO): NO